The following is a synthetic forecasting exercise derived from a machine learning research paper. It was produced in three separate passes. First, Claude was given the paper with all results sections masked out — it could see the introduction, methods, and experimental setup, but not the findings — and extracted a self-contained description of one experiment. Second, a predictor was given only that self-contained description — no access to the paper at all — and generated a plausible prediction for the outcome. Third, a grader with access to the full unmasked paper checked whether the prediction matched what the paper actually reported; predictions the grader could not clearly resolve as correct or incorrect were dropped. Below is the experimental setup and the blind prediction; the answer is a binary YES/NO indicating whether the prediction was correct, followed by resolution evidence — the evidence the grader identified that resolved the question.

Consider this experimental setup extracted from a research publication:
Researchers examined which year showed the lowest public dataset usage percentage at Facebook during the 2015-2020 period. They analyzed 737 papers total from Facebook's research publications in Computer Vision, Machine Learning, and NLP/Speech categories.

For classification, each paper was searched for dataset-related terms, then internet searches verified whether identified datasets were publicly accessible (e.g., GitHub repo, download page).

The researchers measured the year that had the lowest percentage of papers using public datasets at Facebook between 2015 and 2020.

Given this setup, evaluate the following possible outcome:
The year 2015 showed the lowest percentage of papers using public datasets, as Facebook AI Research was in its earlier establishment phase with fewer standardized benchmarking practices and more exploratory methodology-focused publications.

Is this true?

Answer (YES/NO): YES